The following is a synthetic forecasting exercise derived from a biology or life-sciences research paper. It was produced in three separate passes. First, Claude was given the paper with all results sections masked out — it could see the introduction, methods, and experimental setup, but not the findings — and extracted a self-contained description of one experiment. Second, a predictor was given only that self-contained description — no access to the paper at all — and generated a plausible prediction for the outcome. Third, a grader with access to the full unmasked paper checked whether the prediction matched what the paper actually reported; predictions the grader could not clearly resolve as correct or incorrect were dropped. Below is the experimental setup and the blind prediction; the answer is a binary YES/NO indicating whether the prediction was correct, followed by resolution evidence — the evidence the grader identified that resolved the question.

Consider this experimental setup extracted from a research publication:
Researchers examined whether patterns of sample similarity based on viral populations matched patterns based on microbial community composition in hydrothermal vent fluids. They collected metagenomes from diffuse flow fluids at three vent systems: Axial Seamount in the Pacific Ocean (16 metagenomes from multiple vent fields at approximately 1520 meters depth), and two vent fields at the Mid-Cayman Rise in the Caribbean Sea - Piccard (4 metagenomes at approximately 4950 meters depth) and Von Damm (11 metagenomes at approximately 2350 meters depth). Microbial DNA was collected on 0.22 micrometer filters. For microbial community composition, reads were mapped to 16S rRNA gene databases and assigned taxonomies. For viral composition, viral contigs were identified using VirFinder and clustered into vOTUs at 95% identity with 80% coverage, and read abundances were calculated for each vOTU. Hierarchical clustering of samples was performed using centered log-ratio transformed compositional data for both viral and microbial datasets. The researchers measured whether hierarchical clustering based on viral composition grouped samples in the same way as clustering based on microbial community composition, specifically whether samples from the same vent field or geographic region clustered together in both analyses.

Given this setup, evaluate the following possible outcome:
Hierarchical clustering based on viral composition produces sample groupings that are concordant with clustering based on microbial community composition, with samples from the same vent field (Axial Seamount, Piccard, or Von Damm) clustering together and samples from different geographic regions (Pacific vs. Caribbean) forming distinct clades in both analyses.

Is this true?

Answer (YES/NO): NO